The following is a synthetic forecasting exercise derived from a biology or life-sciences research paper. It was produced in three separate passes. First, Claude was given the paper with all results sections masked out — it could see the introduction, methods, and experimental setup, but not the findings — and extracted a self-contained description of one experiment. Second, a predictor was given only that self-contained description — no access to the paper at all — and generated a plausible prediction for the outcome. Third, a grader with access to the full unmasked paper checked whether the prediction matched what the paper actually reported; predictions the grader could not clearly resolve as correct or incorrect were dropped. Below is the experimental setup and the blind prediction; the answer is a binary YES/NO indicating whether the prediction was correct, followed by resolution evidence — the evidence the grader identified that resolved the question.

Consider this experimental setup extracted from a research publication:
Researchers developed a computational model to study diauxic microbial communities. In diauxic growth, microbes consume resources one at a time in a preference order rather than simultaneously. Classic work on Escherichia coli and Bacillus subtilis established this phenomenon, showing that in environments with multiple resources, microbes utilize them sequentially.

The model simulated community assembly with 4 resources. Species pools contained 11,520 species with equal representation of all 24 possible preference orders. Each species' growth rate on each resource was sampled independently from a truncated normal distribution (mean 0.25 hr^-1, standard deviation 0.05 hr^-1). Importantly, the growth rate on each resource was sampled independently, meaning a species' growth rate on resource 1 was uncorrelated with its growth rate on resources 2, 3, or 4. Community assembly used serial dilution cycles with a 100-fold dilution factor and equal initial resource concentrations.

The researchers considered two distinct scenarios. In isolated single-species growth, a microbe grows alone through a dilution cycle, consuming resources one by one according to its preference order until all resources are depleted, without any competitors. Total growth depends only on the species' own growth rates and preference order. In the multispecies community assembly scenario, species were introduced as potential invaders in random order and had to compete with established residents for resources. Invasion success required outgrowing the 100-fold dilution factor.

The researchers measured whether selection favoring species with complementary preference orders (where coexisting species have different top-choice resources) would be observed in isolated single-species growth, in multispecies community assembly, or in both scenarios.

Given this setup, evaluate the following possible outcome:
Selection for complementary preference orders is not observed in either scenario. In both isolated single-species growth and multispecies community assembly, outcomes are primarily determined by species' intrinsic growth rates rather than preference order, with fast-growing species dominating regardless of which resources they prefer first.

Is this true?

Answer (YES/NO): NO